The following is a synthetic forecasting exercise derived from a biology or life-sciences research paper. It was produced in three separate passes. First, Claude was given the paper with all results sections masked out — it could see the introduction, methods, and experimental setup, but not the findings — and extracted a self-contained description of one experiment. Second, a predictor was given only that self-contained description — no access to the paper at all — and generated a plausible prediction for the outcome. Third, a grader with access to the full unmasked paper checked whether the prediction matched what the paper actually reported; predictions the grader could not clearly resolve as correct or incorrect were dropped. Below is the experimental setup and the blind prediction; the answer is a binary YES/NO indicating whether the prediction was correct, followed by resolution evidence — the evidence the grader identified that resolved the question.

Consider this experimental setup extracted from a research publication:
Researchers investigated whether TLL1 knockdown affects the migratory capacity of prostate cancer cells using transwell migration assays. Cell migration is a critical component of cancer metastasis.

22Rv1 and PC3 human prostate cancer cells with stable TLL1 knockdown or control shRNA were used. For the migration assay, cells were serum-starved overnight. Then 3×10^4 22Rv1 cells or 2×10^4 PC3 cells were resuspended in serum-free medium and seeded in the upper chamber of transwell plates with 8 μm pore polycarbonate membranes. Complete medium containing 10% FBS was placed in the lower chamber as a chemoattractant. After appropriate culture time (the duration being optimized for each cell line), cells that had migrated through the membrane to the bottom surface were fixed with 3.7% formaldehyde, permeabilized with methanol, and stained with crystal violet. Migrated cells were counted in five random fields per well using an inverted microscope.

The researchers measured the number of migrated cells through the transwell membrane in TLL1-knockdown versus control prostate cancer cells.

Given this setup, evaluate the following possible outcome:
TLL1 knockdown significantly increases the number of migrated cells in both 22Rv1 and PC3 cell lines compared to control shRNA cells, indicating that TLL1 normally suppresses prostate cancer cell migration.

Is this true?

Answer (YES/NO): NO